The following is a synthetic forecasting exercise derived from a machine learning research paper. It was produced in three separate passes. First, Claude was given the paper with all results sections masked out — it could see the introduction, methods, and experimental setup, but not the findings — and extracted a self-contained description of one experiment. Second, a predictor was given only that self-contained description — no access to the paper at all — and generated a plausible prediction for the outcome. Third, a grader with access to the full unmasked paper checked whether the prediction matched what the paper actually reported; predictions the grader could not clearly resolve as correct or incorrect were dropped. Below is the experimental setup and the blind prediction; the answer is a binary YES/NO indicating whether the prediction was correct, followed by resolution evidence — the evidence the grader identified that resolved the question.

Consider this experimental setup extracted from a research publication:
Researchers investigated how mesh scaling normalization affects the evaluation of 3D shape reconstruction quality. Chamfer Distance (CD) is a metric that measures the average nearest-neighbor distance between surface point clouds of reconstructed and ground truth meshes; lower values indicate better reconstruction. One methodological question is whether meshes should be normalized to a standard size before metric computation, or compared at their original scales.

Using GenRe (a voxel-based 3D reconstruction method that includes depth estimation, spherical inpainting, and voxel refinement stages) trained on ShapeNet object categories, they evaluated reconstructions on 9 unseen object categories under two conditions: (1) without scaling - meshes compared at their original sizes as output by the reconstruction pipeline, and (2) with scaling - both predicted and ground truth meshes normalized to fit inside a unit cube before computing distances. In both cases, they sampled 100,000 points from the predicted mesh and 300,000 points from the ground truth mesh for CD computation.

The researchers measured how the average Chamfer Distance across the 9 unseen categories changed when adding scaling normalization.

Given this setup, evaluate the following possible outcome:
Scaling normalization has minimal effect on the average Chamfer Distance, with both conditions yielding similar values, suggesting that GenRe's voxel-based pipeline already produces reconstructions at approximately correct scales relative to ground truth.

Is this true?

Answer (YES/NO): NO